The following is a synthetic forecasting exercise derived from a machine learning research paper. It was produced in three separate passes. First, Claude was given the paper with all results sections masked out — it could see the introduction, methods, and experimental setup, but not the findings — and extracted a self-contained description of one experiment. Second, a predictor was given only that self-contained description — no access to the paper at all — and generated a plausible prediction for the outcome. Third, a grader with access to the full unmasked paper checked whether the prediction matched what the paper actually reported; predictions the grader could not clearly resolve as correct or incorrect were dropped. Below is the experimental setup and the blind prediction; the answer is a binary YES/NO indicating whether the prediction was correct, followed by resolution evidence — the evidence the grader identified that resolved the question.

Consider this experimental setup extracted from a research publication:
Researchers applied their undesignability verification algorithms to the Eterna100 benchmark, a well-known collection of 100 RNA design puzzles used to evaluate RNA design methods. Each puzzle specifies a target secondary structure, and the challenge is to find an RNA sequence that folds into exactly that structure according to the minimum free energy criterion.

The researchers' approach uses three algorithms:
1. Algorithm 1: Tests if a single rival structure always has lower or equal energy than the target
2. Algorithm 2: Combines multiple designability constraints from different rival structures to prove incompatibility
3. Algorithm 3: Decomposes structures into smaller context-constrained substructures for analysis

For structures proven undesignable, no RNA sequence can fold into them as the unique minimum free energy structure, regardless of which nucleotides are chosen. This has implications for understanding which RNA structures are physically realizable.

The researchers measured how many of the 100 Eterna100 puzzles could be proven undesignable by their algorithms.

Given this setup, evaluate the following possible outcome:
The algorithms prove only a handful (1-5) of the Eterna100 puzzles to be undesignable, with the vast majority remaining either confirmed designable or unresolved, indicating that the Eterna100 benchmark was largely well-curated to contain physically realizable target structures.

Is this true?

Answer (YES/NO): NO